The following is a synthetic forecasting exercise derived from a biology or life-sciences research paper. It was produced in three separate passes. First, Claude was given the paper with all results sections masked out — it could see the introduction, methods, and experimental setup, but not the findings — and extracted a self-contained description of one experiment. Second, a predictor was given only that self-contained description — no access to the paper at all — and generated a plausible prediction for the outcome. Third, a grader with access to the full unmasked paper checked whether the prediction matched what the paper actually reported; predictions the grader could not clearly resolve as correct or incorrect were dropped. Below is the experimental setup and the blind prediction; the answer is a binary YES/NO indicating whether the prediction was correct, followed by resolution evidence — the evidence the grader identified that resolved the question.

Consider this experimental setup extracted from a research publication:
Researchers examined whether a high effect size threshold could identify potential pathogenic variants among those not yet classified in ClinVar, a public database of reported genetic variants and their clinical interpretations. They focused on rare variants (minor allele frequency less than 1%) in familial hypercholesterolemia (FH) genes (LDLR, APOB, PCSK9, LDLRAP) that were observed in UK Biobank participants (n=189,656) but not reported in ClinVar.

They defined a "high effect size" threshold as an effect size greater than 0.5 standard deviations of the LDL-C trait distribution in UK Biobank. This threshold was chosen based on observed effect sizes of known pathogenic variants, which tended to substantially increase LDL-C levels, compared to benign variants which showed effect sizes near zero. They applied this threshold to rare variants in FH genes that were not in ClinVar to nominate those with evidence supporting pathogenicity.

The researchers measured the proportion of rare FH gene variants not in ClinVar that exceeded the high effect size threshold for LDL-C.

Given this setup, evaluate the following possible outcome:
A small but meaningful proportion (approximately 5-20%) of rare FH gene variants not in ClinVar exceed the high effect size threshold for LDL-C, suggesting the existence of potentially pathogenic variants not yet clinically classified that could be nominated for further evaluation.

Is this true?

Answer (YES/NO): NO